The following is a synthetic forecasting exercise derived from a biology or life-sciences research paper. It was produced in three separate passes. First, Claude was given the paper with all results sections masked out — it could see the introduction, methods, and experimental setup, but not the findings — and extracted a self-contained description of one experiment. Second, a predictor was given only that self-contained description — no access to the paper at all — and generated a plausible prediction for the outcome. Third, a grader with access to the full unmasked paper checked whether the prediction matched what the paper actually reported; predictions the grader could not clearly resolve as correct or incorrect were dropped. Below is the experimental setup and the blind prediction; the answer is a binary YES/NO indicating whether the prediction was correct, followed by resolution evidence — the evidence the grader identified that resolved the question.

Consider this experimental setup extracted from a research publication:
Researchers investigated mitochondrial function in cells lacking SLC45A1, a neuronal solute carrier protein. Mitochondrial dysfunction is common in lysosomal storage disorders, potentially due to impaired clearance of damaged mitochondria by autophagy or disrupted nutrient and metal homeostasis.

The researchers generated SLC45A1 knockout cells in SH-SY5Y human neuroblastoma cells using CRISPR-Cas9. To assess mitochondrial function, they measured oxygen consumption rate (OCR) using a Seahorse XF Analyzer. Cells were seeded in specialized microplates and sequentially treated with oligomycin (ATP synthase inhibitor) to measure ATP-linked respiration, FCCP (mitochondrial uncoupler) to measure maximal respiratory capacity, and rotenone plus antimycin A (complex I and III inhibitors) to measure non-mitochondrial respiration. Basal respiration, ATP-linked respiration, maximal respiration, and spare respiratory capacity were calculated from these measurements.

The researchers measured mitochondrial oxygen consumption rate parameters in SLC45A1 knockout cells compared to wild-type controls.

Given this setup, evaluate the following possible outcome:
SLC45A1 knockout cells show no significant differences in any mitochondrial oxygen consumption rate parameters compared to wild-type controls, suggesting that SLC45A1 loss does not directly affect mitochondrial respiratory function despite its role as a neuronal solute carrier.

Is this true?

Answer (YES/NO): NO